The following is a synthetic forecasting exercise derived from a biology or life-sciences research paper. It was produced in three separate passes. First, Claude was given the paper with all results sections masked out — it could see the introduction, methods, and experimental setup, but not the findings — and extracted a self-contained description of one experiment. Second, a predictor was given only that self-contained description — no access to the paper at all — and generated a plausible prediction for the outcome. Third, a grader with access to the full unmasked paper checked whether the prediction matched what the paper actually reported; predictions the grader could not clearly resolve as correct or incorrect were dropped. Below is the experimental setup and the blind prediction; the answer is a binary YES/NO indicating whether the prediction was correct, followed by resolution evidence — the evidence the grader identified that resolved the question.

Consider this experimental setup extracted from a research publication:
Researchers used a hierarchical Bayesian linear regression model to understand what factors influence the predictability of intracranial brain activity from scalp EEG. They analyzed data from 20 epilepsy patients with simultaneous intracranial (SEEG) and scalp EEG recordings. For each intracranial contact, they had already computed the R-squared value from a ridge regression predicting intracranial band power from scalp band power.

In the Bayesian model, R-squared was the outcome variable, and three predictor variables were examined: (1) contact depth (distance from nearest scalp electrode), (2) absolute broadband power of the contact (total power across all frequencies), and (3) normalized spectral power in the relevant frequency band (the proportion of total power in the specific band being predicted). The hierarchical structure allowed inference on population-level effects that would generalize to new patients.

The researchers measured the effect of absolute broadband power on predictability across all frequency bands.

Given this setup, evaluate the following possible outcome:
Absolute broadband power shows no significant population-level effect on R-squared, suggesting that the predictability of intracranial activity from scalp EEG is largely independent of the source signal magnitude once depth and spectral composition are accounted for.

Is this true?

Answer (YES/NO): NO